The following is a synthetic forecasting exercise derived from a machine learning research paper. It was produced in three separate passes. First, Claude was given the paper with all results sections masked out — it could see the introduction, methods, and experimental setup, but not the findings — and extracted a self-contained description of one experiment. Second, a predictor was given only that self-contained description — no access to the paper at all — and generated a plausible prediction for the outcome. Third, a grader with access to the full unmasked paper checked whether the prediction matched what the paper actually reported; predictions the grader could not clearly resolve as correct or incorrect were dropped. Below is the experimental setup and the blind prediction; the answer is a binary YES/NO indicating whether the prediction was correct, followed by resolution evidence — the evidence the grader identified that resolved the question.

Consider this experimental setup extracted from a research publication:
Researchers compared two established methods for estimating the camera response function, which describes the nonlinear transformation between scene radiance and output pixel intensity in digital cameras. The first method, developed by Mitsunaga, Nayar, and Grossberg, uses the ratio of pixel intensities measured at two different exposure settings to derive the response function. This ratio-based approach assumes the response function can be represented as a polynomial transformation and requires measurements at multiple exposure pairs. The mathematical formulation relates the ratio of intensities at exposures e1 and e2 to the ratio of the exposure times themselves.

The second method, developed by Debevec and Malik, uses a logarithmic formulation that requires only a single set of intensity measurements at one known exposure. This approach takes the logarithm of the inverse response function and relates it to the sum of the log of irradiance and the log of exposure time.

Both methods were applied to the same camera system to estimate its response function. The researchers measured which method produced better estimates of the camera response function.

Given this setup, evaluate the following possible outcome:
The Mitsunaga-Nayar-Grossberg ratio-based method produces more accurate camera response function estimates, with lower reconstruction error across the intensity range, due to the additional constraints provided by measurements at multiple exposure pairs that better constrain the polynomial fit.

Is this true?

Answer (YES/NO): NO